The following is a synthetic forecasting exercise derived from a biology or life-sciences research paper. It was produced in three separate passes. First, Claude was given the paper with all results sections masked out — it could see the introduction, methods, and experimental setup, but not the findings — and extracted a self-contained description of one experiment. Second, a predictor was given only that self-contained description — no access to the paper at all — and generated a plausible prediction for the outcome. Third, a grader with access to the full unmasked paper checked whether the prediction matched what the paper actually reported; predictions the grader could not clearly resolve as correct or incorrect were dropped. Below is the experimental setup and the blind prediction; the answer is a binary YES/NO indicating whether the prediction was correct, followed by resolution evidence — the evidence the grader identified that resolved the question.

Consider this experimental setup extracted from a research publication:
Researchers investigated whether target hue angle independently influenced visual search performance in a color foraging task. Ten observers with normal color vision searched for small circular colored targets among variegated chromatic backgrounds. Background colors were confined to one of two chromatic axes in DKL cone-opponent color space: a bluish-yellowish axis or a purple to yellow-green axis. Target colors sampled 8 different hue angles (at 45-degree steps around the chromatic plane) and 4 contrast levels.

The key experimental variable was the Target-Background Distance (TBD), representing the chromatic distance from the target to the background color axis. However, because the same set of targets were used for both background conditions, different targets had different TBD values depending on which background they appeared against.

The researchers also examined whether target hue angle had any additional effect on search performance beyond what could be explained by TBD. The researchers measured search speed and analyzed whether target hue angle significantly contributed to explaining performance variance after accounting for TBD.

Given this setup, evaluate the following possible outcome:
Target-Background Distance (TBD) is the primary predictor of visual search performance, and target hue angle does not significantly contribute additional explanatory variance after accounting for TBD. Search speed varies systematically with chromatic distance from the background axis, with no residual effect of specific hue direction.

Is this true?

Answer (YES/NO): YES